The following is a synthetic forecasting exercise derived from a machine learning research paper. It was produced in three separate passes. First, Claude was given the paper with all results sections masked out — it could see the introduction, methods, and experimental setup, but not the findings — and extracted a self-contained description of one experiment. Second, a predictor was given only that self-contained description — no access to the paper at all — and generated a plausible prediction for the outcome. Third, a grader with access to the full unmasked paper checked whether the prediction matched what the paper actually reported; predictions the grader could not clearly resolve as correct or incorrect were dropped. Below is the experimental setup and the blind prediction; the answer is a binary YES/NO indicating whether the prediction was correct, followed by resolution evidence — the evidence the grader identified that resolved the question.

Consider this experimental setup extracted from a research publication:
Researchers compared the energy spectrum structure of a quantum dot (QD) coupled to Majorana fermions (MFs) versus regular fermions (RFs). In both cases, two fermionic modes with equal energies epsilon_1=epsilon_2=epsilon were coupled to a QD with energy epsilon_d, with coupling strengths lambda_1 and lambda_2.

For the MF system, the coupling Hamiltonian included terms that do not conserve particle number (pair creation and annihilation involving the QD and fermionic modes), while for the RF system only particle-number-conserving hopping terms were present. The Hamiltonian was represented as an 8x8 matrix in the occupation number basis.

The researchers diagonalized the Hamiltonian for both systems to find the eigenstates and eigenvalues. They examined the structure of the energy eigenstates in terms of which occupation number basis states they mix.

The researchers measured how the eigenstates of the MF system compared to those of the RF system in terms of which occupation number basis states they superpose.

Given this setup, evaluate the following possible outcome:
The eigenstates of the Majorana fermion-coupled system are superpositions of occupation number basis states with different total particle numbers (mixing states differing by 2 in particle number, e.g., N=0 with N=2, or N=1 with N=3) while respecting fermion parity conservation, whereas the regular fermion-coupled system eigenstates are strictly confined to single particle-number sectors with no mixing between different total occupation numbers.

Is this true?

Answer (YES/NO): YES